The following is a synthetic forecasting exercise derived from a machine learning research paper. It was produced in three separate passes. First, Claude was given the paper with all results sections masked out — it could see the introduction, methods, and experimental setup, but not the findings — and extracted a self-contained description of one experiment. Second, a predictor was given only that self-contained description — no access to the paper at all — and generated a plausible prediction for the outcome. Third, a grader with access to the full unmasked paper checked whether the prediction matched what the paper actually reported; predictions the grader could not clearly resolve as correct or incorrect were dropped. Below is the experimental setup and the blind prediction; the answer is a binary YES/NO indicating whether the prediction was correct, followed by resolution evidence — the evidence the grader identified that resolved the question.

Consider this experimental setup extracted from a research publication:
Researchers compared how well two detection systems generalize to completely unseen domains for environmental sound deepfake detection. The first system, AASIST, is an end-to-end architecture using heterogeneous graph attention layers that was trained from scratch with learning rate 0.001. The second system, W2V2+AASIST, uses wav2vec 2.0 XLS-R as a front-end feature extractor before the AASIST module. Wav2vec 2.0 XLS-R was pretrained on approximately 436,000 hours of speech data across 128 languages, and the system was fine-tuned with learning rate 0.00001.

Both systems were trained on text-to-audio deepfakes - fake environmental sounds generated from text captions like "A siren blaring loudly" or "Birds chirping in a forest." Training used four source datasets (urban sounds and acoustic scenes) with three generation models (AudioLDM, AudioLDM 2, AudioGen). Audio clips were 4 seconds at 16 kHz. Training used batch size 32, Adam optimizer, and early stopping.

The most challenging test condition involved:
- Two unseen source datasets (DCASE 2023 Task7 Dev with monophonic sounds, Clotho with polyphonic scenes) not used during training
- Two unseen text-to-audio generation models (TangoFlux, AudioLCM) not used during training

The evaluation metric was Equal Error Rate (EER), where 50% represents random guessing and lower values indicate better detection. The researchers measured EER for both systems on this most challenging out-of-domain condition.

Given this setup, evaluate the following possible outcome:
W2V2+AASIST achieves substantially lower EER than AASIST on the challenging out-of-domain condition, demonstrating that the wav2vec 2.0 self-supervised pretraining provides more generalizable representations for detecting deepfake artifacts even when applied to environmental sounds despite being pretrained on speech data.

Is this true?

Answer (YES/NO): NO